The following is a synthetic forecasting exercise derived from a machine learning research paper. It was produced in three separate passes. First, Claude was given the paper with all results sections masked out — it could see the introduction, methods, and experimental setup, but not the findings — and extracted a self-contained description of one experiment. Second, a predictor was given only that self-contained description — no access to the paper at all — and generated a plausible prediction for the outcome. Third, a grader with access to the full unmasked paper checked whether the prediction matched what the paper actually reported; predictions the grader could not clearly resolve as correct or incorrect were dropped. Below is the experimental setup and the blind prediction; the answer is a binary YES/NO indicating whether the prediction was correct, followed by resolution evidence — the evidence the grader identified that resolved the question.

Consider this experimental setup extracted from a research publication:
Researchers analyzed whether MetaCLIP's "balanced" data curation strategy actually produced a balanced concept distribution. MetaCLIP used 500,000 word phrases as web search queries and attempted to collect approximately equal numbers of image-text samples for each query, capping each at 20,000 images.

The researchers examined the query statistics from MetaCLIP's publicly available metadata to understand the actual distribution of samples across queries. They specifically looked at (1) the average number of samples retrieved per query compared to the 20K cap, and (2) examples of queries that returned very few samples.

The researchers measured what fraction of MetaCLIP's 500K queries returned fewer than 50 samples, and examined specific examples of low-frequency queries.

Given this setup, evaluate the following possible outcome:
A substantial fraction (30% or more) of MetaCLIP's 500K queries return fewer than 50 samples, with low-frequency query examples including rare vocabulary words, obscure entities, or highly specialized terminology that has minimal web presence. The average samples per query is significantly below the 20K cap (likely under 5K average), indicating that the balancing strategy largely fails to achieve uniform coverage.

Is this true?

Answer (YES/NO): YES